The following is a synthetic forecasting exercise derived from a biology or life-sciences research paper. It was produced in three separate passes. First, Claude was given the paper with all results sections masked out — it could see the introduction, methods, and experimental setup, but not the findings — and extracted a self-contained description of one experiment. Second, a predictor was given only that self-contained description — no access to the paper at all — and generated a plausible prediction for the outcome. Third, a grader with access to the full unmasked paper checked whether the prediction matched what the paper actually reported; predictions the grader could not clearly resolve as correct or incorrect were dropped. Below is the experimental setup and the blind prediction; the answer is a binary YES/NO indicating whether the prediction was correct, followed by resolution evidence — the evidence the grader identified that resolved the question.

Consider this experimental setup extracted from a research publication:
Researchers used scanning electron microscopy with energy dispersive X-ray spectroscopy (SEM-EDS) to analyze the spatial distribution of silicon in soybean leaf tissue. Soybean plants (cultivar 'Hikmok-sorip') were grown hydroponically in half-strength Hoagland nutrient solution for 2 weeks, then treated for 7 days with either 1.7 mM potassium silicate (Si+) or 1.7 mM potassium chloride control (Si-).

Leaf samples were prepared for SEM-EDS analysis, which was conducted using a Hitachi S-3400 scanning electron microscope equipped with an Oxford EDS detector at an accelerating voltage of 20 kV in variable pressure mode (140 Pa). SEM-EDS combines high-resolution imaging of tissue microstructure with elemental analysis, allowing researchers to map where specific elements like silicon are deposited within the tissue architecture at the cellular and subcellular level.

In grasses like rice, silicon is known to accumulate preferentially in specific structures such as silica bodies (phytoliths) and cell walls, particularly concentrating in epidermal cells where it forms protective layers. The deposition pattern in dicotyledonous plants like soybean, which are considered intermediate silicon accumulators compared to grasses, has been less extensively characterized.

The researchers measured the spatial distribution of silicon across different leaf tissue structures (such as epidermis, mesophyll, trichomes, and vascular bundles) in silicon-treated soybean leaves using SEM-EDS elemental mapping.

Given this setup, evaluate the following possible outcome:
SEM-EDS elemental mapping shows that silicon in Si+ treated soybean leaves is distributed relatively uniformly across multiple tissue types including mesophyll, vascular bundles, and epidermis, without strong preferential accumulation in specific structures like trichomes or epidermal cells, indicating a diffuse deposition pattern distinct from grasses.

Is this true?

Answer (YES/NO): NO